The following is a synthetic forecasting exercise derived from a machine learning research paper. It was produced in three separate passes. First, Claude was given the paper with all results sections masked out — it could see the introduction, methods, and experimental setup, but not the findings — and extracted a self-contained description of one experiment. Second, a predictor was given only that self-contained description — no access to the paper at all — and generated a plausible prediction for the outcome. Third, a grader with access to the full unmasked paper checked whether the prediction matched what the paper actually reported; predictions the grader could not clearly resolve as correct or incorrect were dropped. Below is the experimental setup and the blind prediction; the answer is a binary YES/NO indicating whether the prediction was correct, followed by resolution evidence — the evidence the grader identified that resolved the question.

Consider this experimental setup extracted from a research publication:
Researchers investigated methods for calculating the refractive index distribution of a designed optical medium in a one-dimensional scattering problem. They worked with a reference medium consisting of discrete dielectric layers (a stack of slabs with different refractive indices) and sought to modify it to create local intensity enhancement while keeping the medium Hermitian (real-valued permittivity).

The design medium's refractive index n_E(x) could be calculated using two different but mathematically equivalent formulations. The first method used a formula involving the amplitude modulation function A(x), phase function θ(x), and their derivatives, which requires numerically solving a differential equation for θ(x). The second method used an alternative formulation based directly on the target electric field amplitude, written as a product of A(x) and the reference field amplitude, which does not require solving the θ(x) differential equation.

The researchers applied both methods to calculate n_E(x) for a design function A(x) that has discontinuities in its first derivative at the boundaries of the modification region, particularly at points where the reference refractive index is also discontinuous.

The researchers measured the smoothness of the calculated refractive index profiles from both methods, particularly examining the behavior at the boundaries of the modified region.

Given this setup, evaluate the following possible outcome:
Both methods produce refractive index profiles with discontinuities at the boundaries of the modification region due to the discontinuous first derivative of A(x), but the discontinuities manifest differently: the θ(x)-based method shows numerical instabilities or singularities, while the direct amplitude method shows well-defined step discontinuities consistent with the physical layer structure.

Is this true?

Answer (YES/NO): NO